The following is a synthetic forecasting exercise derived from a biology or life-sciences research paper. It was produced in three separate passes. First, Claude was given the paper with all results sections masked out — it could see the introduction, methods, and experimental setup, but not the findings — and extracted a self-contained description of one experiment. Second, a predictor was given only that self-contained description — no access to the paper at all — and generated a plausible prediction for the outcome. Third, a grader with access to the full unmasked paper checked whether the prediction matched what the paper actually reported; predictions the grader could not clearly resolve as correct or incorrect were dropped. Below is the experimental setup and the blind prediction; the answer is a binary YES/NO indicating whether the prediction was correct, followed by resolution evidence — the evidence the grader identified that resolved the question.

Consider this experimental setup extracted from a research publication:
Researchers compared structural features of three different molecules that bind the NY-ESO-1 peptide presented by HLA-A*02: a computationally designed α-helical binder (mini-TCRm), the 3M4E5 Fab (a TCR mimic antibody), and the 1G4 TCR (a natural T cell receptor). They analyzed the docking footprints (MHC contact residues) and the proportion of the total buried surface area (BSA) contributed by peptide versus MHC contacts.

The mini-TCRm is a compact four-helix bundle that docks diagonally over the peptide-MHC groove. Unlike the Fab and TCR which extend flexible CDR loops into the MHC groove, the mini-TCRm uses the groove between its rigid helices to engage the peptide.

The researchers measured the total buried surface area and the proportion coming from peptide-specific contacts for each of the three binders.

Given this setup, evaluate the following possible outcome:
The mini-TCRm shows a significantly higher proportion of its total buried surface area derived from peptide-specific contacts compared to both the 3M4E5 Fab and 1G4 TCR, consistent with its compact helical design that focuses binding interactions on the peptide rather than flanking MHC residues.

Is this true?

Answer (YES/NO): NO